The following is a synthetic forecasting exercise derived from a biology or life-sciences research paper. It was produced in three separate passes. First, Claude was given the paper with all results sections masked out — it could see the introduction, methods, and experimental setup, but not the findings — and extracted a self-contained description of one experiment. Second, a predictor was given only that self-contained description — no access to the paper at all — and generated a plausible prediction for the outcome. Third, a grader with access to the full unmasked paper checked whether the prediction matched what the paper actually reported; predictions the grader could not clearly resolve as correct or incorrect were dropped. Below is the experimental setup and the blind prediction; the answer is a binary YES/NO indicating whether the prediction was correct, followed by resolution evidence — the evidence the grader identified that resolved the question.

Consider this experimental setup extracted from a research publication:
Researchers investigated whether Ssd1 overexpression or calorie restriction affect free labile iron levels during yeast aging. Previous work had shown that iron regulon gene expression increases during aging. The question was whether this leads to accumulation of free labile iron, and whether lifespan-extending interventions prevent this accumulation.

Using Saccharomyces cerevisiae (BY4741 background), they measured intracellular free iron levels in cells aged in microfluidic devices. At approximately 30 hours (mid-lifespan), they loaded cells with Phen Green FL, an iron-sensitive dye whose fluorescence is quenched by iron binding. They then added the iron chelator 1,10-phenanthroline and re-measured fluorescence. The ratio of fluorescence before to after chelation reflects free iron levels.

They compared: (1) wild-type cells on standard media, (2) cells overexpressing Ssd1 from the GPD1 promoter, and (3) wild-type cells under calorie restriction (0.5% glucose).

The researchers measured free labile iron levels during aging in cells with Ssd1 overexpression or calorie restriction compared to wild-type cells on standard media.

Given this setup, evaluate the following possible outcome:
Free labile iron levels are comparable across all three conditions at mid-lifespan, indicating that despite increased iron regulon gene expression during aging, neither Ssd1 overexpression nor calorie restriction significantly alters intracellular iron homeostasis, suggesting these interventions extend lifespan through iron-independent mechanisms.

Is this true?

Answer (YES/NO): NO